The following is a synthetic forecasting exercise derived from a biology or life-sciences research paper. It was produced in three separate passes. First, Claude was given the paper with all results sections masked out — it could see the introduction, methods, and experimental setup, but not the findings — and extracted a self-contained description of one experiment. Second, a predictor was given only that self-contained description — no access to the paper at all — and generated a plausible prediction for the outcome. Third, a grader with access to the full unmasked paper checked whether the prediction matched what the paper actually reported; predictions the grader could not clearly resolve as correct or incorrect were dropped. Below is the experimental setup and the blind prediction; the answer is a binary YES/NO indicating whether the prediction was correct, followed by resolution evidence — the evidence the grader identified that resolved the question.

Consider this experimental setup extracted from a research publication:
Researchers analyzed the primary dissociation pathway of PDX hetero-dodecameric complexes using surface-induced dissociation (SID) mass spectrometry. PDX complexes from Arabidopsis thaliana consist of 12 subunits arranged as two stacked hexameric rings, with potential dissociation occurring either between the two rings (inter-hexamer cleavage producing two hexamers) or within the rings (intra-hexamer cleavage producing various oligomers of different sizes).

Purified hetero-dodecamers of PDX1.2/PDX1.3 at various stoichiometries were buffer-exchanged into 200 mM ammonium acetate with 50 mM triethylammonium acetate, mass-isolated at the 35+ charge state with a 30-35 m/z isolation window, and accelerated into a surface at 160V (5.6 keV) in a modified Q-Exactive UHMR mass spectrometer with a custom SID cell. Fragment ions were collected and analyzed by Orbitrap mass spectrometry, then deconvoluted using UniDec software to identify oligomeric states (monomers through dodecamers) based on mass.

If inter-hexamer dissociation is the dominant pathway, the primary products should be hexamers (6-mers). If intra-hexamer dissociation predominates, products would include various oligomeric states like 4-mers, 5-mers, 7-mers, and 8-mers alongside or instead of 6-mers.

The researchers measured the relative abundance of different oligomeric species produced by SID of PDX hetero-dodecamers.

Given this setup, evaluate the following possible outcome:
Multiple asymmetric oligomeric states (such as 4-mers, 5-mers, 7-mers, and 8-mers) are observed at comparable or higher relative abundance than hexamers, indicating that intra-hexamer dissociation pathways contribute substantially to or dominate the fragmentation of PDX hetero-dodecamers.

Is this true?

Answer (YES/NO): NO